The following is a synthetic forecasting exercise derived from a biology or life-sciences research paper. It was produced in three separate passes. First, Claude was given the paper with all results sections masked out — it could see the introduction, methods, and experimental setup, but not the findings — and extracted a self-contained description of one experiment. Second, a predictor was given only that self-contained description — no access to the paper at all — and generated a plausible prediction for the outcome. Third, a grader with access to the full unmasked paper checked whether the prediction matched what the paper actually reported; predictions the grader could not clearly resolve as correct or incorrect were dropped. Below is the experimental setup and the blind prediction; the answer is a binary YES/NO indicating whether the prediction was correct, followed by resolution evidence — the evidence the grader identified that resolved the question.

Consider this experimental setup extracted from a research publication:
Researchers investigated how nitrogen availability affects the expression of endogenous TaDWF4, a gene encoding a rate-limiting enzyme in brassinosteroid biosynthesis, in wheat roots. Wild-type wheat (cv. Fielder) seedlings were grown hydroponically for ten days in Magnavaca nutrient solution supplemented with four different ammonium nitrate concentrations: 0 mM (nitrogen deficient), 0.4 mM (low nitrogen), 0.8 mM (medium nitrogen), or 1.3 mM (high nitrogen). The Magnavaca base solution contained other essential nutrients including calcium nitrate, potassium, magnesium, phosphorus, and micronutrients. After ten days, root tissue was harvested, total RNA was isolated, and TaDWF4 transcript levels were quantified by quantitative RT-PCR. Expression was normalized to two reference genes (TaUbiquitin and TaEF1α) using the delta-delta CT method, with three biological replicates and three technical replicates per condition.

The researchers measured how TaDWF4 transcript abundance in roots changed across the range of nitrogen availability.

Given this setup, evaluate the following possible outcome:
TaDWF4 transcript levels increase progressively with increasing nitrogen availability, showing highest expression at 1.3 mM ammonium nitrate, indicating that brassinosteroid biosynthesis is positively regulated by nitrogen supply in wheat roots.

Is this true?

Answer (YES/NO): NO